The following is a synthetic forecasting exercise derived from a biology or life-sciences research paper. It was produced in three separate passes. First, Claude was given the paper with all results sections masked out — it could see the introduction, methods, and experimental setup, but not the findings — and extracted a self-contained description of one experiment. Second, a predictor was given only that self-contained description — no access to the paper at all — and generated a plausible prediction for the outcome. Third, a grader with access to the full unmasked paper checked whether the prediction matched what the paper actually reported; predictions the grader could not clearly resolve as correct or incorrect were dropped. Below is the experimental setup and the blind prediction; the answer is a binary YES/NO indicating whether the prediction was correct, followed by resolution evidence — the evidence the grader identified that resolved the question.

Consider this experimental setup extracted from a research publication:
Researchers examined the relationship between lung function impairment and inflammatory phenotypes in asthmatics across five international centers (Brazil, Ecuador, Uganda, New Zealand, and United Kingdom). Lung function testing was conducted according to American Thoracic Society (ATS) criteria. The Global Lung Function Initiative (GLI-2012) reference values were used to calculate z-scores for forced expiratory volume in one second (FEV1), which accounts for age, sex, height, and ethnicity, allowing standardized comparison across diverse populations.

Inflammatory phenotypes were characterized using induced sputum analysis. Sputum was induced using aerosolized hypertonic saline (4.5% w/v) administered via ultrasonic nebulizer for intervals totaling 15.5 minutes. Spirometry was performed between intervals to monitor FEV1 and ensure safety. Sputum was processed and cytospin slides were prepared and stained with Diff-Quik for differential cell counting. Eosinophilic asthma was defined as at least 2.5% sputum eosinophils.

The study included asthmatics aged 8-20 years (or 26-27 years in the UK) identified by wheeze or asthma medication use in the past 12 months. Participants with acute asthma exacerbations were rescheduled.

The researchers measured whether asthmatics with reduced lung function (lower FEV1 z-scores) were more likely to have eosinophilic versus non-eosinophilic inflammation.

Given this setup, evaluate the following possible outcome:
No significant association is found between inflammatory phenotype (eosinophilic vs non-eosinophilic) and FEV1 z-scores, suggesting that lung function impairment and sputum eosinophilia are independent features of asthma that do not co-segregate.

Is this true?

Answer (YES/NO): NO